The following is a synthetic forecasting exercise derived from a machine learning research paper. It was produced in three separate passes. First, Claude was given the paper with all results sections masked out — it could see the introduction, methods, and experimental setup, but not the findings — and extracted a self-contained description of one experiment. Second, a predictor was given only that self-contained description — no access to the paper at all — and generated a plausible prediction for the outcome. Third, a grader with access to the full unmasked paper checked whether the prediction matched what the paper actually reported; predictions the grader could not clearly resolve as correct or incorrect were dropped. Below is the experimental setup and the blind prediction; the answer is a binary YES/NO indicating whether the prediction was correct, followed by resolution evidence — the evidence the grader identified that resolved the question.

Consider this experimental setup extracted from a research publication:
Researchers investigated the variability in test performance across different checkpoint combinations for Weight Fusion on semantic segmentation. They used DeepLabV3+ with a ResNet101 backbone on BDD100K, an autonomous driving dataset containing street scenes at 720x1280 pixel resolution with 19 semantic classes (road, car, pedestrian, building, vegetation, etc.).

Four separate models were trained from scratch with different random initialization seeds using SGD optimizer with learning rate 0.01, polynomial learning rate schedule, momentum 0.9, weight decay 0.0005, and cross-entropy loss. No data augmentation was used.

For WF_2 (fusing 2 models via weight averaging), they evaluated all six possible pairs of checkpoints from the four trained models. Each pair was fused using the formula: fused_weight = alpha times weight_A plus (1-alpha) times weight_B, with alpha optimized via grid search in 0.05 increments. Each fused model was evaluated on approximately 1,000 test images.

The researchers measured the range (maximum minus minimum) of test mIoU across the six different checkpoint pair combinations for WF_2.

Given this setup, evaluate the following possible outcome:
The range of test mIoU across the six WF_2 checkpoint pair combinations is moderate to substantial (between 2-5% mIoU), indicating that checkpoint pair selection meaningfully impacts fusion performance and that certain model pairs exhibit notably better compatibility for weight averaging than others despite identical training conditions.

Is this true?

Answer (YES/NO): NO